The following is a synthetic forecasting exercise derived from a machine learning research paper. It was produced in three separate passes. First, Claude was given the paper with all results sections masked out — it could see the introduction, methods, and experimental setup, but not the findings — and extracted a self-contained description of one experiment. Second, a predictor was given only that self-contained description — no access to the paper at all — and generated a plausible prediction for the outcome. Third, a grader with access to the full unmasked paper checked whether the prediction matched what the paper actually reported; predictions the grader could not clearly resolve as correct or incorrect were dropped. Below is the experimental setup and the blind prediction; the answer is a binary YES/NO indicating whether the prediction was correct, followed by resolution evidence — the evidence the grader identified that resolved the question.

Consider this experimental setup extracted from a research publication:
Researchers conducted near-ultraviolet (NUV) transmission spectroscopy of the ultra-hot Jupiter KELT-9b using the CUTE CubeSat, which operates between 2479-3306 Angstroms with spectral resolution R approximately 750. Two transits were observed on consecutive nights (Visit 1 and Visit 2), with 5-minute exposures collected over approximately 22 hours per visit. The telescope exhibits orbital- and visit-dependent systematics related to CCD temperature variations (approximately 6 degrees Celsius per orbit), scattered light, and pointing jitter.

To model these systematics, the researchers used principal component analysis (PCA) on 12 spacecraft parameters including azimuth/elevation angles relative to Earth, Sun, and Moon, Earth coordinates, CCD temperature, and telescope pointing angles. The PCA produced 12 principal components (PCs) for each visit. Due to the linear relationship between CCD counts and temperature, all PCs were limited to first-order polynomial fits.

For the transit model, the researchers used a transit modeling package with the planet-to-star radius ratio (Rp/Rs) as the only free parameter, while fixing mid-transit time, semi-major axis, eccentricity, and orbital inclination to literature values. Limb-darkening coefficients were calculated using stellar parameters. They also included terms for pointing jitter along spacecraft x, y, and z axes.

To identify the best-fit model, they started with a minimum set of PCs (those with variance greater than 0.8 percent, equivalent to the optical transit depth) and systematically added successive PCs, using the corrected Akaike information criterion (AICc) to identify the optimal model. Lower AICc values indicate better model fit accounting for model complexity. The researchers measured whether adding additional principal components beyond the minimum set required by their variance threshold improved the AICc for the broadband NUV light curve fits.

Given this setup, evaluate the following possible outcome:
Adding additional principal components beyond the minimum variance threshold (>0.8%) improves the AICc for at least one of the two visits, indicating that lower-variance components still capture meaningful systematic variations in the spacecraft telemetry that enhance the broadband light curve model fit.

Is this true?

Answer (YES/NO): NO